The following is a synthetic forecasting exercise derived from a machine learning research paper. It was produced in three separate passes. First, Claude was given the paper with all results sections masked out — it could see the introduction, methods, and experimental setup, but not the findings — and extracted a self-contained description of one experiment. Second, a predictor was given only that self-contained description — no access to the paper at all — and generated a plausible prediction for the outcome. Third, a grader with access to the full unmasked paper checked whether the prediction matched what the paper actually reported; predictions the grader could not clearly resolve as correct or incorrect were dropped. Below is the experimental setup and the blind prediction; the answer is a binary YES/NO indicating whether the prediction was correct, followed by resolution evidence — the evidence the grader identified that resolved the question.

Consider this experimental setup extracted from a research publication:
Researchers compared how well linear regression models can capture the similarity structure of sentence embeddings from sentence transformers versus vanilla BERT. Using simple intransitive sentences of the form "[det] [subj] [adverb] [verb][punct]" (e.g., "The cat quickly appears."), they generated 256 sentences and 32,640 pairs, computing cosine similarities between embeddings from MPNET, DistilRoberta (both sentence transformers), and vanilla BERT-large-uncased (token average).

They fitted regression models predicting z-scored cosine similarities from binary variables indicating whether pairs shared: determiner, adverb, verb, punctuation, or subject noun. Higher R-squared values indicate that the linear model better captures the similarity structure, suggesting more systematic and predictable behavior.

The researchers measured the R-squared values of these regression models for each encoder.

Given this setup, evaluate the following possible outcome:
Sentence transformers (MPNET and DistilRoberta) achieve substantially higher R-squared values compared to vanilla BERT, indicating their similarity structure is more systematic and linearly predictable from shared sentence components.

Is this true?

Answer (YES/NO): YES